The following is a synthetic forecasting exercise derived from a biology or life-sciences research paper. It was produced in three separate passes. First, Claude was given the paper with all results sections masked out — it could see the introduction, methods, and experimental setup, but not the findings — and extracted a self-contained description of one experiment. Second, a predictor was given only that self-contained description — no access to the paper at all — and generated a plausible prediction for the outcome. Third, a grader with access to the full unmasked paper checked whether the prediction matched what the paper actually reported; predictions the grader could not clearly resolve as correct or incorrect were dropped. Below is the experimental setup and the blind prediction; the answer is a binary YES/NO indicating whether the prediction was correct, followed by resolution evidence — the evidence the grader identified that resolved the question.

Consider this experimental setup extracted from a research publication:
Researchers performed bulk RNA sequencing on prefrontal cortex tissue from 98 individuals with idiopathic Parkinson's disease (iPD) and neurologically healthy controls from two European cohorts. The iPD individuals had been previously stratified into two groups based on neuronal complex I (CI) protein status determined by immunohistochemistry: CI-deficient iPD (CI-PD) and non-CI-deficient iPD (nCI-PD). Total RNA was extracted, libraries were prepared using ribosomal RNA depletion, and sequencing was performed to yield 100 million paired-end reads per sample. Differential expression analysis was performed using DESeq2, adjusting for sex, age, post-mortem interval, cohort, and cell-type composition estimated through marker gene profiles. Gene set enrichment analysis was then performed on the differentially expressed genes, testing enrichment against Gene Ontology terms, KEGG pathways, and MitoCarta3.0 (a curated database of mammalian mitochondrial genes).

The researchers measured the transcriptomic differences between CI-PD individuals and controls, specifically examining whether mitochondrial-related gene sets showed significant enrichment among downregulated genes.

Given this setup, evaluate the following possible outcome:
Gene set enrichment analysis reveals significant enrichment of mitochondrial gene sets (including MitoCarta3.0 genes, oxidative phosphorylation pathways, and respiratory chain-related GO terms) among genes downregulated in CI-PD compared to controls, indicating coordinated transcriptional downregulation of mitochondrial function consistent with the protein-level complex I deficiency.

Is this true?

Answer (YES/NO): NO